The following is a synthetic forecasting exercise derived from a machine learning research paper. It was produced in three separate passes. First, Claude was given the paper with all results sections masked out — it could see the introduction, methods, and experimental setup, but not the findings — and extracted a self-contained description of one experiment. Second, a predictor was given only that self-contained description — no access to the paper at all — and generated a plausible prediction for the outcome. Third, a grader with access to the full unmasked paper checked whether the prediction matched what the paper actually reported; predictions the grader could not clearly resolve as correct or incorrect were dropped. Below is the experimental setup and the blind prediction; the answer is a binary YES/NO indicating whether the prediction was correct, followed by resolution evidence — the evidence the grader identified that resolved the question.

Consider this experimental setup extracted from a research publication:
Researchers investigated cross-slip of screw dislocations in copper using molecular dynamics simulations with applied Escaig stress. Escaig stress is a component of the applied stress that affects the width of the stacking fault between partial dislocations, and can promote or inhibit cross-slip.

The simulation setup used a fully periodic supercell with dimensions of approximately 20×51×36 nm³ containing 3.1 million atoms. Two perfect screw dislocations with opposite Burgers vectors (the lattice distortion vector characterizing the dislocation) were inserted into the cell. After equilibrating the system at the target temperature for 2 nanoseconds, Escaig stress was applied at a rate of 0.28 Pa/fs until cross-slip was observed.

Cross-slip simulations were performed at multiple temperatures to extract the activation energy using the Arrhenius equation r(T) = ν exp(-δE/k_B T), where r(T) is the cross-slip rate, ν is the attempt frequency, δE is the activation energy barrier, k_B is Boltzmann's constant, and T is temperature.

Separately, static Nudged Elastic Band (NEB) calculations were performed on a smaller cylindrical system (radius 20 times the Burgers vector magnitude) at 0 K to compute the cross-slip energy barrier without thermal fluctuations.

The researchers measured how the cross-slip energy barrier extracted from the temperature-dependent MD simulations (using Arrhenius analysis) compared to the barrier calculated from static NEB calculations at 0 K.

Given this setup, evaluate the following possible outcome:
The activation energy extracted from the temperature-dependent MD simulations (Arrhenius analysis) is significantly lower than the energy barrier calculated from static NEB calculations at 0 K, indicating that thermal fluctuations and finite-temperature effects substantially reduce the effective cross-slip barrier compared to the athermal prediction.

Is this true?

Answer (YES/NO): YES